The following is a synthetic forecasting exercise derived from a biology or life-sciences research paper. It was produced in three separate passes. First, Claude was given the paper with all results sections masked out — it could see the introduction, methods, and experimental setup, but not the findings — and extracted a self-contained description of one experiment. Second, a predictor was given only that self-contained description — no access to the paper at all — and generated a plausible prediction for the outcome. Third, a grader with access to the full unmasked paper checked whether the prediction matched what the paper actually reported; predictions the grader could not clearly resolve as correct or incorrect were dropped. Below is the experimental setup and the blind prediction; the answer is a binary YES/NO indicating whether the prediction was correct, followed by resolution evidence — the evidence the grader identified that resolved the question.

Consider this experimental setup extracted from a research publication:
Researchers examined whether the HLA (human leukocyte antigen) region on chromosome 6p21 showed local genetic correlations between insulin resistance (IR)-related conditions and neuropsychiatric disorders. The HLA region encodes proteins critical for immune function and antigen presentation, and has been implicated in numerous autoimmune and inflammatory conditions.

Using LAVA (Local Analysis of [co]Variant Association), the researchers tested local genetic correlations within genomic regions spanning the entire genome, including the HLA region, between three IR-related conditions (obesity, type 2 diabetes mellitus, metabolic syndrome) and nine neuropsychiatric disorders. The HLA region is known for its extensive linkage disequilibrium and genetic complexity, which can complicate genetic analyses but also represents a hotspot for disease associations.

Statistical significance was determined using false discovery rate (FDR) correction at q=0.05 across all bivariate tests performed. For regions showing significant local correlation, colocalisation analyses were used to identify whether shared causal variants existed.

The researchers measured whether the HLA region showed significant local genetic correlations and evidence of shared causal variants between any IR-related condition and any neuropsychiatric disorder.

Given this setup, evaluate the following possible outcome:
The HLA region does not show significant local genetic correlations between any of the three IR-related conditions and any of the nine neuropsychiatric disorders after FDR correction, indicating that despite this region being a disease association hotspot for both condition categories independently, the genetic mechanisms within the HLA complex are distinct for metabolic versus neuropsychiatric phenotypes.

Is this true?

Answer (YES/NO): NO